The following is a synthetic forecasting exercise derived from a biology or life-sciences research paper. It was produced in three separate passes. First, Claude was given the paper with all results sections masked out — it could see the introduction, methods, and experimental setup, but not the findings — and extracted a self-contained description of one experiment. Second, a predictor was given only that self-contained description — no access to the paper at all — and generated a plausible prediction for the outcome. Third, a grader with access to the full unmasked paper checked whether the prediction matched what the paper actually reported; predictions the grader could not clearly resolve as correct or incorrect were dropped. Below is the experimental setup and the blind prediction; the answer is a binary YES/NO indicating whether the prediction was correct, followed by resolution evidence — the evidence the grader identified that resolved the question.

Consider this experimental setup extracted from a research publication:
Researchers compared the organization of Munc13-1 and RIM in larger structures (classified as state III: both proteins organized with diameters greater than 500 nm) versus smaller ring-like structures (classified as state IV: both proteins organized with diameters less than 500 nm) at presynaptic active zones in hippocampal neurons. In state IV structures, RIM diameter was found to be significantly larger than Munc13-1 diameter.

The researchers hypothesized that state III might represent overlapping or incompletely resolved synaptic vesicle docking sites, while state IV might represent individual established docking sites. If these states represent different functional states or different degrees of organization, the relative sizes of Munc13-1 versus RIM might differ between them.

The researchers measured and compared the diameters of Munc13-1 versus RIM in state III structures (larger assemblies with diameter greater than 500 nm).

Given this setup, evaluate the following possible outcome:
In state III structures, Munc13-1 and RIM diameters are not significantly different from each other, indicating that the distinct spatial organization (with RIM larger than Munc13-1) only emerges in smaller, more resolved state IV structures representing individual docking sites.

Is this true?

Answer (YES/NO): YES